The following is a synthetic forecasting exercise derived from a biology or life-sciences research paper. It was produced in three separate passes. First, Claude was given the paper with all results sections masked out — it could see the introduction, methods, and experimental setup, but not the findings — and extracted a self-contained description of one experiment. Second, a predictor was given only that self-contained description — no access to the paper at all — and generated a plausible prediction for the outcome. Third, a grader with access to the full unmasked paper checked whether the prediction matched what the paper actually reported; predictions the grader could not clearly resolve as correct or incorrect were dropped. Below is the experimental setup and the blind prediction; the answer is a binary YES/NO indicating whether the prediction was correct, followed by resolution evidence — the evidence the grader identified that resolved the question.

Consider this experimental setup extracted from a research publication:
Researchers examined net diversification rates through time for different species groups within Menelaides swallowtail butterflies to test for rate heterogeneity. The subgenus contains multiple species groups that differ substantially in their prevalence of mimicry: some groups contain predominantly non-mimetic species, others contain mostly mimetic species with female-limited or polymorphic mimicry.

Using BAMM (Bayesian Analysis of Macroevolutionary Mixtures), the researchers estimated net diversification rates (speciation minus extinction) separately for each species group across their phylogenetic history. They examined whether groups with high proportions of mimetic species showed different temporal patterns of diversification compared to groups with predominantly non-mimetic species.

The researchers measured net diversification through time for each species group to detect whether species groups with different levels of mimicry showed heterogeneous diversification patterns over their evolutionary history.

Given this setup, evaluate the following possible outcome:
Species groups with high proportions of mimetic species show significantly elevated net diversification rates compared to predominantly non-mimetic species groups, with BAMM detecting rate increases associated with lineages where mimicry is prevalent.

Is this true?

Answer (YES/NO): NO